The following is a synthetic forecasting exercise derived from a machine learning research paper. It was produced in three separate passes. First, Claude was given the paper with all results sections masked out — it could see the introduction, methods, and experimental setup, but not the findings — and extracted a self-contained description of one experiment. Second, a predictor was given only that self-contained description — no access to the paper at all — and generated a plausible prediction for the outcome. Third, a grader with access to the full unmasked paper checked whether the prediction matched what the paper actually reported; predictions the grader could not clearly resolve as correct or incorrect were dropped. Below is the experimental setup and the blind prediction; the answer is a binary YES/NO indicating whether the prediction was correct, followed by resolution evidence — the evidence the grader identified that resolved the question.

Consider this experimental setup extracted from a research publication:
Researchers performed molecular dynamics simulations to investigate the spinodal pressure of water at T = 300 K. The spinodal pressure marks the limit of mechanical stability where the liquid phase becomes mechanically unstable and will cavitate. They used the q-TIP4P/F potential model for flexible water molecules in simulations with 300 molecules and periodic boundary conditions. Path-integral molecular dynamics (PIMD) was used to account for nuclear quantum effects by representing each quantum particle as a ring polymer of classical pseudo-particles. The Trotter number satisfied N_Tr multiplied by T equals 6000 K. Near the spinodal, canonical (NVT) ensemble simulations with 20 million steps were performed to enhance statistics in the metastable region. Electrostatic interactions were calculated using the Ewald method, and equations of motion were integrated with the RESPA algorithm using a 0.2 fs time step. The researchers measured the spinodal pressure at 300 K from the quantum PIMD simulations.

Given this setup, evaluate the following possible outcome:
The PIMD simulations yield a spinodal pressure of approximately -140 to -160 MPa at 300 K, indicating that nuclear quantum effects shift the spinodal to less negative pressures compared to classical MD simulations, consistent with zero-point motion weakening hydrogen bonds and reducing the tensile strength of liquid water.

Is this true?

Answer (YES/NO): NO